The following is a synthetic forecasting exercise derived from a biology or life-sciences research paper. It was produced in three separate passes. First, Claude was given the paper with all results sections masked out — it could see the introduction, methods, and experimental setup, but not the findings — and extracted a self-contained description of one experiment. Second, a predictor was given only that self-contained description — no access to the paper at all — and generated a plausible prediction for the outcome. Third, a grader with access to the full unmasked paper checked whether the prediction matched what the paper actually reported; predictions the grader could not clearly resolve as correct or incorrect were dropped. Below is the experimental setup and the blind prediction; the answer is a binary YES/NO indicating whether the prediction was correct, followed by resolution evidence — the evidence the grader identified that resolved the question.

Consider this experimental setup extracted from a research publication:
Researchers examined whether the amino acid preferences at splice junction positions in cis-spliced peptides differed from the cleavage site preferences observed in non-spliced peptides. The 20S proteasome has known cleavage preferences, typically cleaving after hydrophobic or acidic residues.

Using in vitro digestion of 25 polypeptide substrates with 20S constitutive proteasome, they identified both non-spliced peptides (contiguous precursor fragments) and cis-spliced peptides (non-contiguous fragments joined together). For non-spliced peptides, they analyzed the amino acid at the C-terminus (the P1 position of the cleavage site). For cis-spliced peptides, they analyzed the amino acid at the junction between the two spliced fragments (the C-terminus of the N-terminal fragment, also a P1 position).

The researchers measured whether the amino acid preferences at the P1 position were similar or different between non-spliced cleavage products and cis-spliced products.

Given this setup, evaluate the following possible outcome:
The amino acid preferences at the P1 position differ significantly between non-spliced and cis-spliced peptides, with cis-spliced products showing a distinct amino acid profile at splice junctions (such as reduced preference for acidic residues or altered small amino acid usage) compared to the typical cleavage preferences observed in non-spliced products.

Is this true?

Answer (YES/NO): YES